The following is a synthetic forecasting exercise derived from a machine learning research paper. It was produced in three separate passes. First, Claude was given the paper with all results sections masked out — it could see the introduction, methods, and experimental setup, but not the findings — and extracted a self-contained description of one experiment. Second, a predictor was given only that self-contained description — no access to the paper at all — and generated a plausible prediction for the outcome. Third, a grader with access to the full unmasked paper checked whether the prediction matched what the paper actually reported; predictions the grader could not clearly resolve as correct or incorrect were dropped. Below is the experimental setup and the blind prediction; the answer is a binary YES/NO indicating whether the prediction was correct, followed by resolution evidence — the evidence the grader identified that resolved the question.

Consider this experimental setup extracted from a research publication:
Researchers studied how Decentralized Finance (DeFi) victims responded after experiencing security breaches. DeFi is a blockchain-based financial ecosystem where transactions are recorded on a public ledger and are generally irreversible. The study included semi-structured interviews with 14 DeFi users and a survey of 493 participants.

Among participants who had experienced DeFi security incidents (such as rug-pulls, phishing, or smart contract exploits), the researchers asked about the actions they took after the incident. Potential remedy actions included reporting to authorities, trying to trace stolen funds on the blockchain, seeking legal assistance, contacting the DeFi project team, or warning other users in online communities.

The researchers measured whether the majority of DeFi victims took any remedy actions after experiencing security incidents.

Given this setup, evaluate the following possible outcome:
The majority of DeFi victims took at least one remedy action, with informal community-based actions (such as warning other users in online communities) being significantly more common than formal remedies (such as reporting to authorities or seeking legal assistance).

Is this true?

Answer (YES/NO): NO